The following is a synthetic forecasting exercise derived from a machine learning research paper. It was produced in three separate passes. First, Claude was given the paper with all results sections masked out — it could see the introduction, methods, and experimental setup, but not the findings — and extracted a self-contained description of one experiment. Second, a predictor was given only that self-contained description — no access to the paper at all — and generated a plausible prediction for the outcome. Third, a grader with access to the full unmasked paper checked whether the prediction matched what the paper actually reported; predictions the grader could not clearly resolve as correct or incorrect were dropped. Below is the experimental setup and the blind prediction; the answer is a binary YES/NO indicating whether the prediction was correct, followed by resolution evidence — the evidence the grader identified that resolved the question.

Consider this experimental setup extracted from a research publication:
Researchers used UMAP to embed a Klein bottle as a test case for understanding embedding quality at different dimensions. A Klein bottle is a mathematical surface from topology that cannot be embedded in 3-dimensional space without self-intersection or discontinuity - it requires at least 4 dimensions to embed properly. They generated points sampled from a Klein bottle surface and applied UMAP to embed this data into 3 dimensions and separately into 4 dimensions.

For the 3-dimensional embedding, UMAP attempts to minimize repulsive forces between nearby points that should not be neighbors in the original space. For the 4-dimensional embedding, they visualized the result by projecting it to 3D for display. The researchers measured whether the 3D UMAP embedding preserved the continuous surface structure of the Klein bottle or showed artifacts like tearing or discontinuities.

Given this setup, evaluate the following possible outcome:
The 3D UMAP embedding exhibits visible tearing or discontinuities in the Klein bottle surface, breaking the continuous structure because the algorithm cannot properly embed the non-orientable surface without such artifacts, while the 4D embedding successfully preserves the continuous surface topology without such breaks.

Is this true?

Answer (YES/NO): YES